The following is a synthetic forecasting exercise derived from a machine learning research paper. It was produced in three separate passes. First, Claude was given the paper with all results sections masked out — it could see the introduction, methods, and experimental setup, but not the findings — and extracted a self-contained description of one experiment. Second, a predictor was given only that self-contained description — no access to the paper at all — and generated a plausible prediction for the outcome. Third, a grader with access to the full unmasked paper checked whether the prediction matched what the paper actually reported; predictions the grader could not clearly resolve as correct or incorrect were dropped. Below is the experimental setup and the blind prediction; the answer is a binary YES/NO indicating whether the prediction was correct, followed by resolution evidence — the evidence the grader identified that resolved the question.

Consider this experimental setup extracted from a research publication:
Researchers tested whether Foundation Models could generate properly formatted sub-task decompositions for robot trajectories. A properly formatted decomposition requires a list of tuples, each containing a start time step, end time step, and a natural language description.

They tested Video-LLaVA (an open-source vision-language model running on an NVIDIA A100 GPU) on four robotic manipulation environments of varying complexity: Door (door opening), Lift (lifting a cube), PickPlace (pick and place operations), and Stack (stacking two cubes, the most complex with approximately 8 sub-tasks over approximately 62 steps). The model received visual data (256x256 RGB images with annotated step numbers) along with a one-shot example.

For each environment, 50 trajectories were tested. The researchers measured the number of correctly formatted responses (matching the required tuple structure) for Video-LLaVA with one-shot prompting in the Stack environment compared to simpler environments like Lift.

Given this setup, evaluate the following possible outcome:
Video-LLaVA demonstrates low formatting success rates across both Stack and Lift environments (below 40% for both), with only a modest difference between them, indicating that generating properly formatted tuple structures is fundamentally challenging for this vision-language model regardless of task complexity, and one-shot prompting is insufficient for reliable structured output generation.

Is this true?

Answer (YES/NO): NO